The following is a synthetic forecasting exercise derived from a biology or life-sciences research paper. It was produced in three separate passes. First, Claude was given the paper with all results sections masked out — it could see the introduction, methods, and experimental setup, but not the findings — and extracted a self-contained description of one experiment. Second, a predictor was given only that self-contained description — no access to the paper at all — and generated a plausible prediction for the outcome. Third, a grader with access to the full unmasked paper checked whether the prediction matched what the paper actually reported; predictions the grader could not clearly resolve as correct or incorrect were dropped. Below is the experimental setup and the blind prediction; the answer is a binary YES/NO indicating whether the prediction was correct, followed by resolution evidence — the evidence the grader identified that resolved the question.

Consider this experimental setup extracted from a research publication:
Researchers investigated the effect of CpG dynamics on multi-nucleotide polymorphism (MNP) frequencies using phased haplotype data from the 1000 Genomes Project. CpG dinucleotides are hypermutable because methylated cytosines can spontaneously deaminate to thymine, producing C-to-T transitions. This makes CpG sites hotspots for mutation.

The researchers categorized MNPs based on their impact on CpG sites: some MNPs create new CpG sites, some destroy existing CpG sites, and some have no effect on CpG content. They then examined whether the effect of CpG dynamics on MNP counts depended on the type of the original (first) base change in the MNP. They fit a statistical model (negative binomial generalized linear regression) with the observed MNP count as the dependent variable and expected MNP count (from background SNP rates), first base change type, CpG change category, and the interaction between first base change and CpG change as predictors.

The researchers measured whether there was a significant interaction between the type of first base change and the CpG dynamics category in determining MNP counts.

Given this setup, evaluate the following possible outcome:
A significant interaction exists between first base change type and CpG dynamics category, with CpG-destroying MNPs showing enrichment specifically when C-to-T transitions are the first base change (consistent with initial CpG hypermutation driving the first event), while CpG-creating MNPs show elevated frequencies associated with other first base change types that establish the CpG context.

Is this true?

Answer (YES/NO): NO